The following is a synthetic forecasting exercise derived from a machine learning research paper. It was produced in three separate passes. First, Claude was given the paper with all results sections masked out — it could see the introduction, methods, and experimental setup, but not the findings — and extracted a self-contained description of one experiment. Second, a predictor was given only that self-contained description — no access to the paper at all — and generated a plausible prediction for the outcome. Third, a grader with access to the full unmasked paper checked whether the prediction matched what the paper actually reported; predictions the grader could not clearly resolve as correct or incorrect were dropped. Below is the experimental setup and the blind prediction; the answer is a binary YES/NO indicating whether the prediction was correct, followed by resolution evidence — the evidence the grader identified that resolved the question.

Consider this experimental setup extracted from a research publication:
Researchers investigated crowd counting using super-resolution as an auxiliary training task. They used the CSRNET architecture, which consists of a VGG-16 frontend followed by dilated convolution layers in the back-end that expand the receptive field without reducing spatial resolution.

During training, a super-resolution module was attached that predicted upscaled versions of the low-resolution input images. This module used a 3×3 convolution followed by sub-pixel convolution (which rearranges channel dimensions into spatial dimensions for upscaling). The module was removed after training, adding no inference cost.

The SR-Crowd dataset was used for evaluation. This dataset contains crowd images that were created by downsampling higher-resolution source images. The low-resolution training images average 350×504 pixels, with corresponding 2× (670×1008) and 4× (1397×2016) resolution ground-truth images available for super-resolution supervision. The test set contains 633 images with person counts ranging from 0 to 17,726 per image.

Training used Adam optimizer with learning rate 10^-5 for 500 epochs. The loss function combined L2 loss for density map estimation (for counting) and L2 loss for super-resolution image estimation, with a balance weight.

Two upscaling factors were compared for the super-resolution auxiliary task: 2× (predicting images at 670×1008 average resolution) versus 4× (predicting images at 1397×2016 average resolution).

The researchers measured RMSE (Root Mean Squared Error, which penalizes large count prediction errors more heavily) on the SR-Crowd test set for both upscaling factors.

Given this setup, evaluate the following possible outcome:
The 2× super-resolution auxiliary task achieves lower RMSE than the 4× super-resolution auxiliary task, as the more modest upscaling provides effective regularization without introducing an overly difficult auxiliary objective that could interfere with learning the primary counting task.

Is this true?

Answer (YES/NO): NO